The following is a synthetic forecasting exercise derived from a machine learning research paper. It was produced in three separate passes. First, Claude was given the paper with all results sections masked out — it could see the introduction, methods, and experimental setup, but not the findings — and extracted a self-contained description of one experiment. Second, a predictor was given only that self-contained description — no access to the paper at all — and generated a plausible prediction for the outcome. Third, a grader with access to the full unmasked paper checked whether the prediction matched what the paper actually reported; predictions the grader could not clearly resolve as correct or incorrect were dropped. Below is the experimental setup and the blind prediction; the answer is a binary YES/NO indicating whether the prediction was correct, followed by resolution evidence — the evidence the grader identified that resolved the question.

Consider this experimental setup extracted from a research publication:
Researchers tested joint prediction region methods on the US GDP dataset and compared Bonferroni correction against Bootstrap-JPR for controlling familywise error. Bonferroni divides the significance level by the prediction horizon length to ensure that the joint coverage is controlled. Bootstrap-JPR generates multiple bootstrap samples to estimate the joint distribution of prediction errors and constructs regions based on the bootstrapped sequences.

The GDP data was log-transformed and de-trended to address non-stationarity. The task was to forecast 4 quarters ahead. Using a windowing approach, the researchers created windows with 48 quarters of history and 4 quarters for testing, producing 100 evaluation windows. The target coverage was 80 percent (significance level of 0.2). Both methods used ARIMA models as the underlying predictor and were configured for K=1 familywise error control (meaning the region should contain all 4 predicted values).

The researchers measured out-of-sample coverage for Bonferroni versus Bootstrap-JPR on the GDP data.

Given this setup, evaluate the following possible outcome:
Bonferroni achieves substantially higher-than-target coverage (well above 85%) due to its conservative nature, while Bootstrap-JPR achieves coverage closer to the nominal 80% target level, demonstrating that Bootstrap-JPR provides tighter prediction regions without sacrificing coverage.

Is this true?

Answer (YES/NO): NO